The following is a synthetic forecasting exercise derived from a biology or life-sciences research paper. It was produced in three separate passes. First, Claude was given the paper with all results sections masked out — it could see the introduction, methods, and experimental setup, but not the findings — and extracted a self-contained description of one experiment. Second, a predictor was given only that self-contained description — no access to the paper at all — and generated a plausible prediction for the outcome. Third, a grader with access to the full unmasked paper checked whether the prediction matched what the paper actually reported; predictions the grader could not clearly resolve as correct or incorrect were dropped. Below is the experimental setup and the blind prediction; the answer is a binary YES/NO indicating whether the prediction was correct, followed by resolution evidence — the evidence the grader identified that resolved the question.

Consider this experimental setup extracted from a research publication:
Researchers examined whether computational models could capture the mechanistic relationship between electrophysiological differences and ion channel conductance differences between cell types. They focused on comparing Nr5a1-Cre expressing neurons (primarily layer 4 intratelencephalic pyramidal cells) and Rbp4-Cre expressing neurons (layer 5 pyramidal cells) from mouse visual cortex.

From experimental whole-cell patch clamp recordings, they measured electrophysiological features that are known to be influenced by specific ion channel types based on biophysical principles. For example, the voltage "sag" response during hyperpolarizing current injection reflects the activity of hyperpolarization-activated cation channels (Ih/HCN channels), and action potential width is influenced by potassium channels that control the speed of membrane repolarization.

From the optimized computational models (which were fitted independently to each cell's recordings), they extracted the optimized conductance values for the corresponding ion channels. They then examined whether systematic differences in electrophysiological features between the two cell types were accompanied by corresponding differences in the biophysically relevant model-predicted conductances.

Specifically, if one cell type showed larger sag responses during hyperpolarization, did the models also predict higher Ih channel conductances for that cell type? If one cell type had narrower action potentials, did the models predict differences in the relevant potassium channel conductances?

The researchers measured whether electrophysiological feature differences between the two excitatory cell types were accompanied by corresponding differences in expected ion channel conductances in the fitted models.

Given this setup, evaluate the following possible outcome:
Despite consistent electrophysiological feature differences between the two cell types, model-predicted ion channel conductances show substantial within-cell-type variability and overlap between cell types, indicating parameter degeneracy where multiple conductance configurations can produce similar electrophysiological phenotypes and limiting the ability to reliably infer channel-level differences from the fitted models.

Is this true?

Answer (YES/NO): NO